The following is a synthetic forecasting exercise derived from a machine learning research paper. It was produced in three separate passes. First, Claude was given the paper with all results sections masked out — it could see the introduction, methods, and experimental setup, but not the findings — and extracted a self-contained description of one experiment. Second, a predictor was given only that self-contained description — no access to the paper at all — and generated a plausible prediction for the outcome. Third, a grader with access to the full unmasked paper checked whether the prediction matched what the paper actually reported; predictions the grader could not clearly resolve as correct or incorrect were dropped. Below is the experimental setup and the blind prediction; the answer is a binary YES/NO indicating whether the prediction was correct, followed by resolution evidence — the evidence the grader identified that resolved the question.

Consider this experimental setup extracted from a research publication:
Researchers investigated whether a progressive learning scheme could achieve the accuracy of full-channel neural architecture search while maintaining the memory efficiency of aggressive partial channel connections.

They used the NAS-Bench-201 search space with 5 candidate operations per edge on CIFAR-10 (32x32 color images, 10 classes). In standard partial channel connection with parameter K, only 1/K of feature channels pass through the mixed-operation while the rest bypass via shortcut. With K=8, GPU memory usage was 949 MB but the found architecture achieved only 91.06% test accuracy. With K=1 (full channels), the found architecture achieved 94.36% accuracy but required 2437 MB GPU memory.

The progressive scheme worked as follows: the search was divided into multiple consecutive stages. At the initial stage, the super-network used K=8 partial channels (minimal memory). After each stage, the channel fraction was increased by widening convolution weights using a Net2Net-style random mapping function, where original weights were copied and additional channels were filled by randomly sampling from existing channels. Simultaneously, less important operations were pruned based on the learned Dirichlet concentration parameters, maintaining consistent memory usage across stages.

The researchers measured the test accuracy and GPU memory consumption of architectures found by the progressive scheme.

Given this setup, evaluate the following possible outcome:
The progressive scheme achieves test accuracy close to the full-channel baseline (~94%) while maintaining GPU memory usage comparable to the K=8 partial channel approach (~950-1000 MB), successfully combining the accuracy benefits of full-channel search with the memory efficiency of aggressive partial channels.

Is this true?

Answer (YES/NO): YES